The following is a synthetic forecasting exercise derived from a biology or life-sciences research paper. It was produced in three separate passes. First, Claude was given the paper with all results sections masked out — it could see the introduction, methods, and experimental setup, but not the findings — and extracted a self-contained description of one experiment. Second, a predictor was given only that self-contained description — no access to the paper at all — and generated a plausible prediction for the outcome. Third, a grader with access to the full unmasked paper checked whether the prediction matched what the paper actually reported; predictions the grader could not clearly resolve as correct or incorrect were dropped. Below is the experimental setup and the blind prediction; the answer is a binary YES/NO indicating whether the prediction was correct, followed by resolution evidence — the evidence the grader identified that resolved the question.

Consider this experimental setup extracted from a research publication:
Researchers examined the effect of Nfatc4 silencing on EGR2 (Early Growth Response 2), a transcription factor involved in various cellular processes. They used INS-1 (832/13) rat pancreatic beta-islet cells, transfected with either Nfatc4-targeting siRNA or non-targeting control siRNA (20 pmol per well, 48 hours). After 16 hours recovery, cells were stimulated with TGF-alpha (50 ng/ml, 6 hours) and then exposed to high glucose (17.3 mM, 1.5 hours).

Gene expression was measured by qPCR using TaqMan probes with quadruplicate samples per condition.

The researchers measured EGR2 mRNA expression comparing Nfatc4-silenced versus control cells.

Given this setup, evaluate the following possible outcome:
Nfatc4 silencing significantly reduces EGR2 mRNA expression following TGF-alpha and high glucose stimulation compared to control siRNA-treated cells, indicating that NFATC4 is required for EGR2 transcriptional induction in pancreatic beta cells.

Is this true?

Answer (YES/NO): YES